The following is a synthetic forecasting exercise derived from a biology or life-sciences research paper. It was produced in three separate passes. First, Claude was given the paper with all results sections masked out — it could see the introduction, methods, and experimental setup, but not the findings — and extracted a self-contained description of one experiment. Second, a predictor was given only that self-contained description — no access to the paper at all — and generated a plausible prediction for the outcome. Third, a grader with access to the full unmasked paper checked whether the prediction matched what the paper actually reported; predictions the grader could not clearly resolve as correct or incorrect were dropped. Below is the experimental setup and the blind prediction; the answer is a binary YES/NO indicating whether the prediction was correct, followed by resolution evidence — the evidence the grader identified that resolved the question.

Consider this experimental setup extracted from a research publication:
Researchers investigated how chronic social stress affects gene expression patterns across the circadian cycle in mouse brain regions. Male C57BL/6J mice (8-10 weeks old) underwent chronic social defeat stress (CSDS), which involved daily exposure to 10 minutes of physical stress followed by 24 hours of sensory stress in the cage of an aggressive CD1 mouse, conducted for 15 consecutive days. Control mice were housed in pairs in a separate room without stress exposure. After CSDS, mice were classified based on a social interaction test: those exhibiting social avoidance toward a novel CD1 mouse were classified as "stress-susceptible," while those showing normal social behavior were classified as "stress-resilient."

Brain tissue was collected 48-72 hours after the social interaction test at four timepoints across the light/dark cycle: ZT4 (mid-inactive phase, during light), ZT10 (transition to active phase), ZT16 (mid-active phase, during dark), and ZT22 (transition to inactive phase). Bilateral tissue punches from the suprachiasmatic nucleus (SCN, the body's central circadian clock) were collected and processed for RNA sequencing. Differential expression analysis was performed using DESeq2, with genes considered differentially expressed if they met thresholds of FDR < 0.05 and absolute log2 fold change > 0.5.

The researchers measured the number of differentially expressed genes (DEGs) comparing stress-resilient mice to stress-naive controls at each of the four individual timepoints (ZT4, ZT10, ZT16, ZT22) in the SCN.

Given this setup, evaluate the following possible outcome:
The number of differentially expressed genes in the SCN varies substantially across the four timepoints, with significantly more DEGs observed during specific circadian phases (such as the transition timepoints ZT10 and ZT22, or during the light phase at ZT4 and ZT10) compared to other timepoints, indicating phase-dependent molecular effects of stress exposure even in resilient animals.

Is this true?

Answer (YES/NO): NO